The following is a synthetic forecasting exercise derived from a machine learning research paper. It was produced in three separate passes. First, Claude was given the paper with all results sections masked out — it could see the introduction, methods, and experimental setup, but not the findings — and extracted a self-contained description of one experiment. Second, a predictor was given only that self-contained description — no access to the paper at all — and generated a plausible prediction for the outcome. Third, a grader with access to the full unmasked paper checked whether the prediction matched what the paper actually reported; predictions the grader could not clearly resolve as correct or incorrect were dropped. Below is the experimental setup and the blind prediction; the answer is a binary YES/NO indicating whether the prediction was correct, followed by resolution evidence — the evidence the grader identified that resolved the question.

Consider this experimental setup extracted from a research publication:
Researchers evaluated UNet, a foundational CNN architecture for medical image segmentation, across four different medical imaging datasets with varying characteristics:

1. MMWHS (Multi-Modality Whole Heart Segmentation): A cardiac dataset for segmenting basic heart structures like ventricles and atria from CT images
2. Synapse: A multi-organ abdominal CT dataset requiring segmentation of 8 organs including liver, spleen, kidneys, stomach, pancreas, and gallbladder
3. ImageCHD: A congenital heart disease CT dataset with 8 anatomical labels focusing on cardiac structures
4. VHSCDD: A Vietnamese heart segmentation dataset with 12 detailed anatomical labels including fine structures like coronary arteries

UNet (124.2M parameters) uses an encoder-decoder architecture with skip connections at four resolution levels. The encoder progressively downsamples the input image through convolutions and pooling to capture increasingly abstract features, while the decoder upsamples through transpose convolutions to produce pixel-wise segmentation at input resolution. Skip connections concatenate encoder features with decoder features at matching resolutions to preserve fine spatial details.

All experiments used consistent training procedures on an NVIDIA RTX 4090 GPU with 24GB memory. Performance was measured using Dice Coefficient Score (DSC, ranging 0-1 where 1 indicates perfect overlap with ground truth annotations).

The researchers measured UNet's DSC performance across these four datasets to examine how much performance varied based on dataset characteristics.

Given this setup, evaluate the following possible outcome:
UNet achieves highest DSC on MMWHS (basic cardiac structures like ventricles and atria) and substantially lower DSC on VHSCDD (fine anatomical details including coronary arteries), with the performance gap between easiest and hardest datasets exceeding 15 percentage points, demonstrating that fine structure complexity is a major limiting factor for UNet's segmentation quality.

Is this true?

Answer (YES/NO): YES